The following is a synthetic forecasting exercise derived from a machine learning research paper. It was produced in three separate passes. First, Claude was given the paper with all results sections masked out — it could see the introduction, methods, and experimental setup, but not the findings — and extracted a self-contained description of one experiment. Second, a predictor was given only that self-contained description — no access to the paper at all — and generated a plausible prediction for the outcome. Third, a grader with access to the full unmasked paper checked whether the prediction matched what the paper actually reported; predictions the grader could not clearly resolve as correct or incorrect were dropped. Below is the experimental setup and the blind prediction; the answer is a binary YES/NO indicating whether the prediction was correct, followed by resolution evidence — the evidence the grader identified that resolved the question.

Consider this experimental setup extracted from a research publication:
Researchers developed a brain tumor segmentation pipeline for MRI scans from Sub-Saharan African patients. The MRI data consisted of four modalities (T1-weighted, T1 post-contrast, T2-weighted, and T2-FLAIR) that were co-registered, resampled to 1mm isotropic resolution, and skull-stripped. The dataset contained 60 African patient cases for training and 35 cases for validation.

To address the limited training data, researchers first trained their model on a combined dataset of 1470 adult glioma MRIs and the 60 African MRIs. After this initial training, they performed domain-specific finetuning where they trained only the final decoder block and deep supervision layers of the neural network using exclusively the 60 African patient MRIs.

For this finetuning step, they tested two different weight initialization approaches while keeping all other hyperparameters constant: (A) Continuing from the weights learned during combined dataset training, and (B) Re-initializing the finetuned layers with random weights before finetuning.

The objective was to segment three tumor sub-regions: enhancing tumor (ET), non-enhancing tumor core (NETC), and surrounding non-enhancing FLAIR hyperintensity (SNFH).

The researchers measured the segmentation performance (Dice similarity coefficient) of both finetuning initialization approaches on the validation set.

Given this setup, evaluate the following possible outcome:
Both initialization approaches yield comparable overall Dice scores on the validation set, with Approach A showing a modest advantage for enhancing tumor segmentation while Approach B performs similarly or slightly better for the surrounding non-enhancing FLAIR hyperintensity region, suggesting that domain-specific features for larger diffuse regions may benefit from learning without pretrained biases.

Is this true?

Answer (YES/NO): NO